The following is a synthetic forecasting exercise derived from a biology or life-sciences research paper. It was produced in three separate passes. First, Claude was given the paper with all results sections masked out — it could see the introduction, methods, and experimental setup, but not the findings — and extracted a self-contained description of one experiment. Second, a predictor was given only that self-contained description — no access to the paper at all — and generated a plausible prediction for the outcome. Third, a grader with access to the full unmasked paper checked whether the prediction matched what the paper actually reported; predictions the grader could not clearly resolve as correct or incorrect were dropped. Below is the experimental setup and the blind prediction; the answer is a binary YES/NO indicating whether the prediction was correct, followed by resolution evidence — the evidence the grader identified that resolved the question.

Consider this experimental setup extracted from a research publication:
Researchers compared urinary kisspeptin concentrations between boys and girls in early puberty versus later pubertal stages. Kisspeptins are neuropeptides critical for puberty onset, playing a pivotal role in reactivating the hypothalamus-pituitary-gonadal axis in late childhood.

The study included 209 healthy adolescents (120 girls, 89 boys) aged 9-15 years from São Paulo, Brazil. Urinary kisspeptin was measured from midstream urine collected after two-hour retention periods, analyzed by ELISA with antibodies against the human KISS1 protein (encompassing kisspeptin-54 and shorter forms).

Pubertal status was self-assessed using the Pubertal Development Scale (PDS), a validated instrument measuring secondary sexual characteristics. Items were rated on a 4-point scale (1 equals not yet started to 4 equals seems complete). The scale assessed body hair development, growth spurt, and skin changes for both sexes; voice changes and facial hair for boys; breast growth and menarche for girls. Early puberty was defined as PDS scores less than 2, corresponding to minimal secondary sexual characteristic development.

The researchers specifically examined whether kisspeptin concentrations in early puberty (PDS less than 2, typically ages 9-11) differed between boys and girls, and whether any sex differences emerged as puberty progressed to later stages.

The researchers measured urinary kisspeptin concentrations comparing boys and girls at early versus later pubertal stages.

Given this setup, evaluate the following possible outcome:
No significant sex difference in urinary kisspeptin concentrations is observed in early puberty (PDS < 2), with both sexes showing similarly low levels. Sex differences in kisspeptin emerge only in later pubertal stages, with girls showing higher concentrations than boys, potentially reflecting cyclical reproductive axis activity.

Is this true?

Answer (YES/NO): NO